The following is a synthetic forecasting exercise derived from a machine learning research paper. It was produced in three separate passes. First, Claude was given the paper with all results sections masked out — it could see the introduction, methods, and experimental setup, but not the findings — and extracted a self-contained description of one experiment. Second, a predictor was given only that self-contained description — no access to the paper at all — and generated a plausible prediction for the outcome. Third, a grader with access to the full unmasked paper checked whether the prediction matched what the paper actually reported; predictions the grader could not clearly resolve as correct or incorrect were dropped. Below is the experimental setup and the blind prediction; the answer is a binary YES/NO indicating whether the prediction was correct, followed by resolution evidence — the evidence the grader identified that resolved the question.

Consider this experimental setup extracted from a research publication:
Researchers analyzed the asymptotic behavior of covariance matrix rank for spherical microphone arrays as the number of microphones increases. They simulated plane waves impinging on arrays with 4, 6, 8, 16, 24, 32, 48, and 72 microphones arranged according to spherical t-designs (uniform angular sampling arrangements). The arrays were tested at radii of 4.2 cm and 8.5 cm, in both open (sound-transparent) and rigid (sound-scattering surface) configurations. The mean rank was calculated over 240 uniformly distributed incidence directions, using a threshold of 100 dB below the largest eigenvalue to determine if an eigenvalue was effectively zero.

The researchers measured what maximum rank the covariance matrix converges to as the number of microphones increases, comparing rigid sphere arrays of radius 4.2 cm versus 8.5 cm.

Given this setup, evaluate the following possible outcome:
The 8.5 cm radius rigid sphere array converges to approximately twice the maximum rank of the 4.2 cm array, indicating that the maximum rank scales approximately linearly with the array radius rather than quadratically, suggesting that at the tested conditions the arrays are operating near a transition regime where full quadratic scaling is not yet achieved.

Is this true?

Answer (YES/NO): NO